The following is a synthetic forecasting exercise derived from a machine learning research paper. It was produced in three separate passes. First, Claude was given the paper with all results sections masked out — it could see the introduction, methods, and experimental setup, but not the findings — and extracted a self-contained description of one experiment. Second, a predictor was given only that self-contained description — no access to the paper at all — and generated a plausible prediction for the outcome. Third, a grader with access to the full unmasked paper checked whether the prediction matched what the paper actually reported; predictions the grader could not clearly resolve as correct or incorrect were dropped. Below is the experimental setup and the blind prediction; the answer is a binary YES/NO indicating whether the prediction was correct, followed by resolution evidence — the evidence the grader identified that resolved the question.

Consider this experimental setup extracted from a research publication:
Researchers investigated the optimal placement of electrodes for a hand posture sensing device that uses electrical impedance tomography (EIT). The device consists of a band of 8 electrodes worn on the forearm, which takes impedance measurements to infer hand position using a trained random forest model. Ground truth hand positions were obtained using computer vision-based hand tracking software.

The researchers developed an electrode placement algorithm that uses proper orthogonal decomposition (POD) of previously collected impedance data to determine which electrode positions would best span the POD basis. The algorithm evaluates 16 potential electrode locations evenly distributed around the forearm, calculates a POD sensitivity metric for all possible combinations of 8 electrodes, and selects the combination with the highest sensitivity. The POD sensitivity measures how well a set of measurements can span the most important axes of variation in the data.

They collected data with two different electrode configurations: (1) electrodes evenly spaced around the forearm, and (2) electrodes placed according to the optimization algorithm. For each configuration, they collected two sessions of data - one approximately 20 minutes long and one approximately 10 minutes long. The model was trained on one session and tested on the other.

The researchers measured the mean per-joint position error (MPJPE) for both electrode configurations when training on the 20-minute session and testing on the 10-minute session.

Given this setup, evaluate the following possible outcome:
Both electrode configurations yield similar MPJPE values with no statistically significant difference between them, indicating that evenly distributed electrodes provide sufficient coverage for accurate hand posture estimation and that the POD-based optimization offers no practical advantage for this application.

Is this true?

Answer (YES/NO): YES